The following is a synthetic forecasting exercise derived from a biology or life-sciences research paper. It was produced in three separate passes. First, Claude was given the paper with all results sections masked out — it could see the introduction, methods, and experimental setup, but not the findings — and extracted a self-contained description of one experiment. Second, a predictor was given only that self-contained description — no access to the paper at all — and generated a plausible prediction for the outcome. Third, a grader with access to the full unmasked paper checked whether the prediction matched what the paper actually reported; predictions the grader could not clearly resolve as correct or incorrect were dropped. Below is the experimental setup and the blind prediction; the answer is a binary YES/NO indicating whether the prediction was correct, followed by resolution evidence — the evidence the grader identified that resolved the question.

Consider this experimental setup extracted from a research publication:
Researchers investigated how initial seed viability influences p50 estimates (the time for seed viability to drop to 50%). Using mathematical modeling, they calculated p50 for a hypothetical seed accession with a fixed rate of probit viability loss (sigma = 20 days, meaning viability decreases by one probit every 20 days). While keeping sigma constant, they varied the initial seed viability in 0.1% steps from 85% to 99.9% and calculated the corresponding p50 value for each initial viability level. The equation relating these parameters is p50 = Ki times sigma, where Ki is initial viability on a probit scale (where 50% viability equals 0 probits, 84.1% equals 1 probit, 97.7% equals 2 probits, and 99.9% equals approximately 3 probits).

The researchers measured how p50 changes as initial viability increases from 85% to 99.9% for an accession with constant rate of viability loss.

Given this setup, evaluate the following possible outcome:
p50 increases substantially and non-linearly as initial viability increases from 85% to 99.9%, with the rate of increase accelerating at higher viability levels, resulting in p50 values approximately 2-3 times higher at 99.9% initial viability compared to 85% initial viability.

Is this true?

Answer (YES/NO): YES